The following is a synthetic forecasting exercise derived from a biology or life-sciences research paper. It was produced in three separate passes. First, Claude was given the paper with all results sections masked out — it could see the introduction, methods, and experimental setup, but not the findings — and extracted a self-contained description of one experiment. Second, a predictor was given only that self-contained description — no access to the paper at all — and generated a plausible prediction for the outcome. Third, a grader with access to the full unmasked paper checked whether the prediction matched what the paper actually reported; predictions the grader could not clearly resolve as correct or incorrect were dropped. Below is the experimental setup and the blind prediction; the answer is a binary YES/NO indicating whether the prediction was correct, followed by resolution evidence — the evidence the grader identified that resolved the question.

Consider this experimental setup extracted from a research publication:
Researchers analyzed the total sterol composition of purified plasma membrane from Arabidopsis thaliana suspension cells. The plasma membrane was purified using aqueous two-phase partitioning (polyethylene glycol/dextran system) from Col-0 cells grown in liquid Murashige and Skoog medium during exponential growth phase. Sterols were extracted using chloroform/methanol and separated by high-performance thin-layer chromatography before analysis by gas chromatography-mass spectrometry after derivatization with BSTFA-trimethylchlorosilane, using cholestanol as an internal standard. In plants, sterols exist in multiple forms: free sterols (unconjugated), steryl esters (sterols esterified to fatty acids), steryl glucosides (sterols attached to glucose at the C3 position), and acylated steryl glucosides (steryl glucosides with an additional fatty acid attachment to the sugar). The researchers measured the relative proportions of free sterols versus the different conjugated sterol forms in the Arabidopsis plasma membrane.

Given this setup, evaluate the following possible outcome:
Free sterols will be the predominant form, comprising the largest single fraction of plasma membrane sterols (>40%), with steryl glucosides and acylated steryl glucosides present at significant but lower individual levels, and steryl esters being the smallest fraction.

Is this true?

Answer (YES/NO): YES